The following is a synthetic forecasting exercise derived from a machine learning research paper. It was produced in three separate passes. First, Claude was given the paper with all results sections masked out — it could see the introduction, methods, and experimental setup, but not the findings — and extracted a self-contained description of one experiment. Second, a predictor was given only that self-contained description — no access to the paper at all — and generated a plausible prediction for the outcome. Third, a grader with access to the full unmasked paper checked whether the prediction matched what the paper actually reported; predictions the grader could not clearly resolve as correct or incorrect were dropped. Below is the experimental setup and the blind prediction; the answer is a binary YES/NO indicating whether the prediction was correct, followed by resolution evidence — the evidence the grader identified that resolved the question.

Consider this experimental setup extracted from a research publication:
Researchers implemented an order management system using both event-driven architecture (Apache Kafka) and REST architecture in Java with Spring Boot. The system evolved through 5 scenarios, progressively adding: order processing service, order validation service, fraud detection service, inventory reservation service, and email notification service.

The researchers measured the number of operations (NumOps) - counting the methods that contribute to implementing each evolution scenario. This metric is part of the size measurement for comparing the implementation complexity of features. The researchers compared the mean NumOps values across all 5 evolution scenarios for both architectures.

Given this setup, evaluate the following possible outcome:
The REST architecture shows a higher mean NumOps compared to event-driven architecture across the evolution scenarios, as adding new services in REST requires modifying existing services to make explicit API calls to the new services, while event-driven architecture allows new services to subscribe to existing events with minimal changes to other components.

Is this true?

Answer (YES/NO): NO